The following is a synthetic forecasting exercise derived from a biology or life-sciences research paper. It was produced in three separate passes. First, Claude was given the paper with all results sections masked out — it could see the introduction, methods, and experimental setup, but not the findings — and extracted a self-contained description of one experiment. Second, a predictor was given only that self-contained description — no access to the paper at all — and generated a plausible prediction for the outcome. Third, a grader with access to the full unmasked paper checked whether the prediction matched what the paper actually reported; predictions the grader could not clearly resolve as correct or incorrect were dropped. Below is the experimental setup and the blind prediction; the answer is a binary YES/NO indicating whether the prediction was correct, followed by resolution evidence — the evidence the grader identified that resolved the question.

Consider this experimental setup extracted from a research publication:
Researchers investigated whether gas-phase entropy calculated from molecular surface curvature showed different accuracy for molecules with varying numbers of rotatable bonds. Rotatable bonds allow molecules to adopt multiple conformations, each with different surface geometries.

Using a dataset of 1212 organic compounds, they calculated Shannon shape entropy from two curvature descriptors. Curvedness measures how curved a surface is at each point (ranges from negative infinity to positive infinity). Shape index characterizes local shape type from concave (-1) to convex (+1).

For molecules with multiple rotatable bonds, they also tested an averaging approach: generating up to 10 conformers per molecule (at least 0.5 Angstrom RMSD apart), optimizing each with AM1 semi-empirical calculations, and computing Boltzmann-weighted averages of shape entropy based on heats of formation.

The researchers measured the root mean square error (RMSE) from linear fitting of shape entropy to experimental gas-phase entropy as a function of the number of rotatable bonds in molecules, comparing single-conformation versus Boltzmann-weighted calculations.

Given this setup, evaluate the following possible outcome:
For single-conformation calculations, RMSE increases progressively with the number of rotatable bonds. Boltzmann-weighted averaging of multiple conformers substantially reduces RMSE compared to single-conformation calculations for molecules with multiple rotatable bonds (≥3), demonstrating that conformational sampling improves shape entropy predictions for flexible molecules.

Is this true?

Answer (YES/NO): NO